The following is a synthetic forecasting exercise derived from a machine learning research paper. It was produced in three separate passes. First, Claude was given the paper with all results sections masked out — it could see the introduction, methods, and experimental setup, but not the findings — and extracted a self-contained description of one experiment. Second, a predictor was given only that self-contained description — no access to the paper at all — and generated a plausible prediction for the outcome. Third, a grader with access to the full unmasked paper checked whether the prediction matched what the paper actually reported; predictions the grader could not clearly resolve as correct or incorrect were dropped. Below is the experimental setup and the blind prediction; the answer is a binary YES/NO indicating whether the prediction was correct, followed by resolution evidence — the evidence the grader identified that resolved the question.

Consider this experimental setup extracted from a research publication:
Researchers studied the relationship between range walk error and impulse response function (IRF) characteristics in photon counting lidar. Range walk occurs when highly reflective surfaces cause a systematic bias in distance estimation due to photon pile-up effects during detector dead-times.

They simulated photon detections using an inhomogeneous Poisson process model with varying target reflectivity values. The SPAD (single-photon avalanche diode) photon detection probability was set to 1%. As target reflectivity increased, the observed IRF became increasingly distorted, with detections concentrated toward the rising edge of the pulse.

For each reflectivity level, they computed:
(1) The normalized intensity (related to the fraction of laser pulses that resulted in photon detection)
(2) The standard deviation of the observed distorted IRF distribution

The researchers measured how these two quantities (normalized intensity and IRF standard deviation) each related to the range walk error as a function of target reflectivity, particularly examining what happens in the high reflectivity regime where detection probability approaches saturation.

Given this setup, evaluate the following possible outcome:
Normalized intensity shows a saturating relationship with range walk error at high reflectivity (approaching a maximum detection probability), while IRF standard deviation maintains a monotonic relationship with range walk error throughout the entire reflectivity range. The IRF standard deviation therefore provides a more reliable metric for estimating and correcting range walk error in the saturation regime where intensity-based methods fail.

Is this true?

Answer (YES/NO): YES